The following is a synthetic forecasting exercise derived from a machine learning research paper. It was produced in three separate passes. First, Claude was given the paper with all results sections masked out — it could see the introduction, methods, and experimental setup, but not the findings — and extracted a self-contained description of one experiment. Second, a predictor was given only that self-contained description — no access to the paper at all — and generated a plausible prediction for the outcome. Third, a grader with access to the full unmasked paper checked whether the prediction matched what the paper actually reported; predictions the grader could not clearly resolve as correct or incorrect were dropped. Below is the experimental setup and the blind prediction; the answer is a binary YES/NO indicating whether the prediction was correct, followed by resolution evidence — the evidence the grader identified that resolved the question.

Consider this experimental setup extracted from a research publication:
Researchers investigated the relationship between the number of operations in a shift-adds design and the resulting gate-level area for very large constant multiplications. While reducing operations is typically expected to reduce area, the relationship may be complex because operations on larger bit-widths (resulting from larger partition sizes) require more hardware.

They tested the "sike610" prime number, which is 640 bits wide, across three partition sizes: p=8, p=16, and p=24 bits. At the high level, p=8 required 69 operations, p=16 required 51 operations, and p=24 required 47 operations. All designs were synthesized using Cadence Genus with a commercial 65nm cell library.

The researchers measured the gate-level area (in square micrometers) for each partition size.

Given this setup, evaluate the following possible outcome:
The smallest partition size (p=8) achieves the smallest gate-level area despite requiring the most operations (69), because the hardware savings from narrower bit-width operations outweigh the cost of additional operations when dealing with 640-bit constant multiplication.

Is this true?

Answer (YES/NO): YES